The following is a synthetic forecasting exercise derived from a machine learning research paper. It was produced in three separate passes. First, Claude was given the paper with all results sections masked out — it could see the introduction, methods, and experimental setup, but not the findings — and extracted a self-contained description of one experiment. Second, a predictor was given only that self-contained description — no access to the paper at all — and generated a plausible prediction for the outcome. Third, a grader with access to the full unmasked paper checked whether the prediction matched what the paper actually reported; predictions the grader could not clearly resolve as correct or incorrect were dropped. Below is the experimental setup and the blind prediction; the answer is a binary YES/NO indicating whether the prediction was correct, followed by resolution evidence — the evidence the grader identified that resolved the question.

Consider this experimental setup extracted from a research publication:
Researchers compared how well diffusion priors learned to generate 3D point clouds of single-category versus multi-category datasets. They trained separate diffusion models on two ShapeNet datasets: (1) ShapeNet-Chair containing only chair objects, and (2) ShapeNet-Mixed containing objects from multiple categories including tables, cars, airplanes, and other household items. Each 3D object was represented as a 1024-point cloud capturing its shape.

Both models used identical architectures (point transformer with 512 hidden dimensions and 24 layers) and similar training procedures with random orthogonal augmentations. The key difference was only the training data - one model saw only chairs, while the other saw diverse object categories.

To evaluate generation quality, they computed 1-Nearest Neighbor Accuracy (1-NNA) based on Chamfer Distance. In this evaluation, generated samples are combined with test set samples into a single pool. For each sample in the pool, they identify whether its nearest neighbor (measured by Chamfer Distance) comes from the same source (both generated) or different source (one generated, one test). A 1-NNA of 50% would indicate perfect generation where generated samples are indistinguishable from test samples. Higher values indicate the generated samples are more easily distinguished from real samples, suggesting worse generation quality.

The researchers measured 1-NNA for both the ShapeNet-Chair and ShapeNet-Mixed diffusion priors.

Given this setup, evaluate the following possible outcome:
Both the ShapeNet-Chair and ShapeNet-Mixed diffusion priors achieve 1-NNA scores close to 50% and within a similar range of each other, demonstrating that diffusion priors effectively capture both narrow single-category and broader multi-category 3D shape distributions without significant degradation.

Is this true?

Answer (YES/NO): NO